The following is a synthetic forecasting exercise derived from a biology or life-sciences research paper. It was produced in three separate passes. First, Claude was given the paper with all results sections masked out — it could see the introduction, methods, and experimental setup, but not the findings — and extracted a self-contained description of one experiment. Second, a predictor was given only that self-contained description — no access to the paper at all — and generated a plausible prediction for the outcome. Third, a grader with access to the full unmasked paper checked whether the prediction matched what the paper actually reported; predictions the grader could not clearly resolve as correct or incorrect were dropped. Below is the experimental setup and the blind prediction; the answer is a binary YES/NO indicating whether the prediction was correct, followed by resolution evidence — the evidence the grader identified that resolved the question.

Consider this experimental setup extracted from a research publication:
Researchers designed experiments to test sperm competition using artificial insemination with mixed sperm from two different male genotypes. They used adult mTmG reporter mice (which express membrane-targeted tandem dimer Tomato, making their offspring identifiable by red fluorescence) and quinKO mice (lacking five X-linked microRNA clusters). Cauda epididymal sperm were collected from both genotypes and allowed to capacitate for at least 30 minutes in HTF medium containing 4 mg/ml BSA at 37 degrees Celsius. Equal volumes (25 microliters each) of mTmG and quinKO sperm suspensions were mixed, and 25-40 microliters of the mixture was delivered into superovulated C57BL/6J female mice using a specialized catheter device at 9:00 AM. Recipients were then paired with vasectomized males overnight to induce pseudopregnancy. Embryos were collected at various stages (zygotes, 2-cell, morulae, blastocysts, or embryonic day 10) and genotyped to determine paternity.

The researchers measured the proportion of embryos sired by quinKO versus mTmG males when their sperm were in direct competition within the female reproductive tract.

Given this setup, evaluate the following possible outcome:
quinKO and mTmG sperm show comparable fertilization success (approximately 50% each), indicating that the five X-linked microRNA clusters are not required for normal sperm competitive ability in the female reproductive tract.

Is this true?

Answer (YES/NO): NO